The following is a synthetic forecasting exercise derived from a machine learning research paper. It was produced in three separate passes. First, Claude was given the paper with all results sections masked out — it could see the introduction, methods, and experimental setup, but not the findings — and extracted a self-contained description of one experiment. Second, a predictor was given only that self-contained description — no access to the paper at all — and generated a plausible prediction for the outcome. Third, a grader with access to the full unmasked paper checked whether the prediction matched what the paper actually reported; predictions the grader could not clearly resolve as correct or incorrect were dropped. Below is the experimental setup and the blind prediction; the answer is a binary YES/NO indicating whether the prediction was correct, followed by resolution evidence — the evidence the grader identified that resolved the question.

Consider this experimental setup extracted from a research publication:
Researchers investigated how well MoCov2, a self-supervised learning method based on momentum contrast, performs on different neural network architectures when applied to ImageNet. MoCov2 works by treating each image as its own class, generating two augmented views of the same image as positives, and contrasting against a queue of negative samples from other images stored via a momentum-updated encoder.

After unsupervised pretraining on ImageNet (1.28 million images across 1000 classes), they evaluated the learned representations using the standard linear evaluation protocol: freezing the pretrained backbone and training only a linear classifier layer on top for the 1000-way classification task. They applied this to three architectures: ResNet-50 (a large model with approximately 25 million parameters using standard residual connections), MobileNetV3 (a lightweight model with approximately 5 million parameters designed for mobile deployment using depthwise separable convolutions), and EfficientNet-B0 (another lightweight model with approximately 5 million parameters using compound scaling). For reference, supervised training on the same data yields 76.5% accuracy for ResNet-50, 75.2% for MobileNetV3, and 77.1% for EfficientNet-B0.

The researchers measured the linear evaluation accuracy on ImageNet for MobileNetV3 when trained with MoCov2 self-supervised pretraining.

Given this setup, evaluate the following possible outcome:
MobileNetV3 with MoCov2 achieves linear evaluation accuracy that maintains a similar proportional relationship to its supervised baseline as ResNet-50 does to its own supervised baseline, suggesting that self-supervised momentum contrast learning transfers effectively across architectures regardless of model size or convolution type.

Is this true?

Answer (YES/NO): NO